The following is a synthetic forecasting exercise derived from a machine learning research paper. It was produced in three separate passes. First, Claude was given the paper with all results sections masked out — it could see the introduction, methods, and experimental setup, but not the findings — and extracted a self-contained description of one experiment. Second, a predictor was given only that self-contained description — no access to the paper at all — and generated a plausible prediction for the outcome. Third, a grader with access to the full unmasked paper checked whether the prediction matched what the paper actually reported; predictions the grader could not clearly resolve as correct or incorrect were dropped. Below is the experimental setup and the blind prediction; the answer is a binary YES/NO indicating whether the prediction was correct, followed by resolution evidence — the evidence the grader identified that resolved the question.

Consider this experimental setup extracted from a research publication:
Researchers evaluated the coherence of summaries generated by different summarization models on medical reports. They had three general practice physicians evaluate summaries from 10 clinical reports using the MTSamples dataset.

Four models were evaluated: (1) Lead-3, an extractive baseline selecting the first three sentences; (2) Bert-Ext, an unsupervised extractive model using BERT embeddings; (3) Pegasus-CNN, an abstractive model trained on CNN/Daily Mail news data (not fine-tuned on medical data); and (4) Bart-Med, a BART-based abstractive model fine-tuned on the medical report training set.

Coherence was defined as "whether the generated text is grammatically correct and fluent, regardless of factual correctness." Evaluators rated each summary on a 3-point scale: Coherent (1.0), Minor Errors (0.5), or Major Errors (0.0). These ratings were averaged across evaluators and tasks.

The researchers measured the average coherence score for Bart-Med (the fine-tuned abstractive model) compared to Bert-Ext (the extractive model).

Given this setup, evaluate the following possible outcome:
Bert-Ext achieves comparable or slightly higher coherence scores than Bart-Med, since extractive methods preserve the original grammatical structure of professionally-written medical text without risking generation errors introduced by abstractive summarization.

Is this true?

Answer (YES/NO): YES